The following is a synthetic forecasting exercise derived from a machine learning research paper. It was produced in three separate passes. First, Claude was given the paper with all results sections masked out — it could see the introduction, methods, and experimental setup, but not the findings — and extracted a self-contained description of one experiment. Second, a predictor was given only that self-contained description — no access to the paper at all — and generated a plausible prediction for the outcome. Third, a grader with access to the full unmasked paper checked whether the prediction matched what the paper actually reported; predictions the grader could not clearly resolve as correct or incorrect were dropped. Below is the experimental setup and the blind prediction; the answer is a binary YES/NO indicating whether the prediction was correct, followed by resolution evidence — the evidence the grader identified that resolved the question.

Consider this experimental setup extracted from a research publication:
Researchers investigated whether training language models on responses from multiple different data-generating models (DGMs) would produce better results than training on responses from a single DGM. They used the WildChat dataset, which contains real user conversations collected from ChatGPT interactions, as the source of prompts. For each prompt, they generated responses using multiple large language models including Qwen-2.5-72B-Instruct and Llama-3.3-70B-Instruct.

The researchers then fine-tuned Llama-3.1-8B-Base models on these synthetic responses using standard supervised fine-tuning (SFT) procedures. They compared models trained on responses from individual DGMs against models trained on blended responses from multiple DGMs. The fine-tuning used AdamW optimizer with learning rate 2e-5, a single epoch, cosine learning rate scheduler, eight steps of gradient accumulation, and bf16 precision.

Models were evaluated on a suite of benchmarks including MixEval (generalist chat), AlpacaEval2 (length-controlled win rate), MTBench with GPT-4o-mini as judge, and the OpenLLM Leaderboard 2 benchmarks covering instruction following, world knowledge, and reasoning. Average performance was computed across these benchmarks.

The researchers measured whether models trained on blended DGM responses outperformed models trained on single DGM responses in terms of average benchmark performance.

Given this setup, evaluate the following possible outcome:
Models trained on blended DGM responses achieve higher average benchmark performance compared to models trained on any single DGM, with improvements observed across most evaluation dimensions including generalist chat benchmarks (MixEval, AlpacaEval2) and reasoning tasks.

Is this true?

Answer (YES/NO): NO